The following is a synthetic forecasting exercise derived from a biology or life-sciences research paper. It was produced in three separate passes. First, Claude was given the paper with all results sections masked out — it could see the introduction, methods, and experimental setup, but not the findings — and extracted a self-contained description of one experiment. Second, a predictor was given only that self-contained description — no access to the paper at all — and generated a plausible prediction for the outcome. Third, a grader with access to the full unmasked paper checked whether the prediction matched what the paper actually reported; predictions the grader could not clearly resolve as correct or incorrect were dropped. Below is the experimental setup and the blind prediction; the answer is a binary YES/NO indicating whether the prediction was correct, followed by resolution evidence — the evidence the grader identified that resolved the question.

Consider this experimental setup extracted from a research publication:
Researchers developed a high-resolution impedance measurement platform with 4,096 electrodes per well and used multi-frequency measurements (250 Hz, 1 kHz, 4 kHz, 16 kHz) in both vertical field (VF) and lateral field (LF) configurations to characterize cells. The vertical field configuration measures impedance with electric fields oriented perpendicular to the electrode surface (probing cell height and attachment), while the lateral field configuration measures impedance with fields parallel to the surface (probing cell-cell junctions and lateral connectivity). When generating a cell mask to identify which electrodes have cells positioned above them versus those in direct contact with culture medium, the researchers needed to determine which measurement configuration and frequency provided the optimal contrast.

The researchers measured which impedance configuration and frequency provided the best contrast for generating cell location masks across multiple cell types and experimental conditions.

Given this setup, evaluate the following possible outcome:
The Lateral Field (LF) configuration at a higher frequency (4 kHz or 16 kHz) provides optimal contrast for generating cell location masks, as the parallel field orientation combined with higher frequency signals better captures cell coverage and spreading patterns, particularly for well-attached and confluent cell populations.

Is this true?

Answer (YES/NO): NO